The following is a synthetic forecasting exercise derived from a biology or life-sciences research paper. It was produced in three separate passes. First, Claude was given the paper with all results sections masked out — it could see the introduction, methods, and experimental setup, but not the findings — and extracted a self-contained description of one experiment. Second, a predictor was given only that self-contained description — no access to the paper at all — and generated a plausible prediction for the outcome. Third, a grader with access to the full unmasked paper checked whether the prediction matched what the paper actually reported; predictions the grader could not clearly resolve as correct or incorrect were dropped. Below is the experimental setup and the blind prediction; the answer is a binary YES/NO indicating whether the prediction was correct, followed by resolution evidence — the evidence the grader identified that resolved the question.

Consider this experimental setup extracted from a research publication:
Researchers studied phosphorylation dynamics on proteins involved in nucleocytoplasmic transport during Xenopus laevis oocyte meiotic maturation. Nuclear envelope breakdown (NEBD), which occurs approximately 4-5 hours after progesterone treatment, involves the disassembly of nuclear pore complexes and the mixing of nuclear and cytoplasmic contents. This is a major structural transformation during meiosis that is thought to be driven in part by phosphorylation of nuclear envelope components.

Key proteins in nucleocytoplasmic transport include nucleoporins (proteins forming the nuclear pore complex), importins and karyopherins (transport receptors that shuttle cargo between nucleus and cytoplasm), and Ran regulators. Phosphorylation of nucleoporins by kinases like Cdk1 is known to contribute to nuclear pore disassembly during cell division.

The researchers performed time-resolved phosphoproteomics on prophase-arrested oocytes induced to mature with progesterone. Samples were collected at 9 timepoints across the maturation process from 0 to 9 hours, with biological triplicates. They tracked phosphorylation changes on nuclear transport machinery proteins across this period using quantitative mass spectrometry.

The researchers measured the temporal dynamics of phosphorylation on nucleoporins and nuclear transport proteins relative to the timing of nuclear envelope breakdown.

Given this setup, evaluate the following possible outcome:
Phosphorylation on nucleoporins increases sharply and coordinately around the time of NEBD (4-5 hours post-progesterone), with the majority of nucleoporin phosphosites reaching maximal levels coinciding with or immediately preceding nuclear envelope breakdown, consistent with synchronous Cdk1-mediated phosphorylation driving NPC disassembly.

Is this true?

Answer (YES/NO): NO